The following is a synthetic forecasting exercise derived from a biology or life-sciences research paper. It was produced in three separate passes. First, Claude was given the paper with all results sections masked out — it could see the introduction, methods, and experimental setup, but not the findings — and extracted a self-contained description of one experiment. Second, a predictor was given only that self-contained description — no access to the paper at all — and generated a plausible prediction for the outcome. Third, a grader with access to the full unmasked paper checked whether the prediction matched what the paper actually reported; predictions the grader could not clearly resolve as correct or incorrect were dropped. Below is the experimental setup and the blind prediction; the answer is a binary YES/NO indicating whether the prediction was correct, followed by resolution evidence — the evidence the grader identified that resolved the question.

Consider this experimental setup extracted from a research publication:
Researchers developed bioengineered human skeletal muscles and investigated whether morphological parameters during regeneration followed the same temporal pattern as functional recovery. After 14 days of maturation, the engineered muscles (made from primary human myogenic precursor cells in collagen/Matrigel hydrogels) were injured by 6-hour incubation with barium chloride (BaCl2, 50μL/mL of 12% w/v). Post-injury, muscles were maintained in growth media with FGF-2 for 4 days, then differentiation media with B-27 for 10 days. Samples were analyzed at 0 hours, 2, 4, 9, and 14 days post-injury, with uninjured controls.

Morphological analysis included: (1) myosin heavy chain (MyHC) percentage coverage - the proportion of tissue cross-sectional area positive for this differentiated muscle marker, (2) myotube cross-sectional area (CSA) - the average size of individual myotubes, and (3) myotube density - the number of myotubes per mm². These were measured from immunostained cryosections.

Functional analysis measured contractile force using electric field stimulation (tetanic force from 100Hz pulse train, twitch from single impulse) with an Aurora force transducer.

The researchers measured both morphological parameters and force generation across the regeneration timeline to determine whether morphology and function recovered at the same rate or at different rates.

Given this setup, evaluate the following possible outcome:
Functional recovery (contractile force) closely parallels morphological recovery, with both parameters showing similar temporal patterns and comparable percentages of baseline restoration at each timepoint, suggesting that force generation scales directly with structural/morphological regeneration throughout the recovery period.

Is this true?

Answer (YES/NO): NO